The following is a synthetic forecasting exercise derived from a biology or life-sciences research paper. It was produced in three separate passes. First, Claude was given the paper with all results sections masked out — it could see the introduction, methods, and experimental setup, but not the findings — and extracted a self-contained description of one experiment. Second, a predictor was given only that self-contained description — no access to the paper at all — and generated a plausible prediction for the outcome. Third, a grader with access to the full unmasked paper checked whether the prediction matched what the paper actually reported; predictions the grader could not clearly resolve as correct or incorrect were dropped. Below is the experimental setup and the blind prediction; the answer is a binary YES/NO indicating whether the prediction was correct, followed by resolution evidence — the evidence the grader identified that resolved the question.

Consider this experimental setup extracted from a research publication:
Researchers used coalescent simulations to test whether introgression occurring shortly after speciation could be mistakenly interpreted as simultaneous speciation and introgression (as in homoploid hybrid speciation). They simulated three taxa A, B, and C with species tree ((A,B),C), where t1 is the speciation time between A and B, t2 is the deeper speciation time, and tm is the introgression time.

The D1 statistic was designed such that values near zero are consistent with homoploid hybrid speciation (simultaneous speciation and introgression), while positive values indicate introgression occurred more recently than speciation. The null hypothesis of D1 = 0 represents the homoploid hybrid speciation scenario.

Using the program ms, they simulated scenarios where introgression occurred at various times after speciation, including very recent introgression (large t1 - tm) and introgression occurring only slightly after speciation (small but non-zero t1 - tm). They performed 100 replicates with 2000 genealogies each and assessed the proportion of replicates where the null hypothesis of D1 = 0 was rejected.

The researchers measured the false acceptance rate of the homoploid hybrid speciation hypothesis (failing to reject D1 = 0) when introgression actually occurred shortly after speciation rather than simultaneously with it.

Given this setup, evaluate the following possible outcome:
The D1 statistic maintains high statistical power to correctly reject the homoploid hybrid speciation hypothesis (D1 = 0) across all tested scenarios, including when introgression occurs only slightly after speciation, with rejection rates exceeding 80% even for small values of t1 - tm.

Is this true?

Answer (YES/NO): NO